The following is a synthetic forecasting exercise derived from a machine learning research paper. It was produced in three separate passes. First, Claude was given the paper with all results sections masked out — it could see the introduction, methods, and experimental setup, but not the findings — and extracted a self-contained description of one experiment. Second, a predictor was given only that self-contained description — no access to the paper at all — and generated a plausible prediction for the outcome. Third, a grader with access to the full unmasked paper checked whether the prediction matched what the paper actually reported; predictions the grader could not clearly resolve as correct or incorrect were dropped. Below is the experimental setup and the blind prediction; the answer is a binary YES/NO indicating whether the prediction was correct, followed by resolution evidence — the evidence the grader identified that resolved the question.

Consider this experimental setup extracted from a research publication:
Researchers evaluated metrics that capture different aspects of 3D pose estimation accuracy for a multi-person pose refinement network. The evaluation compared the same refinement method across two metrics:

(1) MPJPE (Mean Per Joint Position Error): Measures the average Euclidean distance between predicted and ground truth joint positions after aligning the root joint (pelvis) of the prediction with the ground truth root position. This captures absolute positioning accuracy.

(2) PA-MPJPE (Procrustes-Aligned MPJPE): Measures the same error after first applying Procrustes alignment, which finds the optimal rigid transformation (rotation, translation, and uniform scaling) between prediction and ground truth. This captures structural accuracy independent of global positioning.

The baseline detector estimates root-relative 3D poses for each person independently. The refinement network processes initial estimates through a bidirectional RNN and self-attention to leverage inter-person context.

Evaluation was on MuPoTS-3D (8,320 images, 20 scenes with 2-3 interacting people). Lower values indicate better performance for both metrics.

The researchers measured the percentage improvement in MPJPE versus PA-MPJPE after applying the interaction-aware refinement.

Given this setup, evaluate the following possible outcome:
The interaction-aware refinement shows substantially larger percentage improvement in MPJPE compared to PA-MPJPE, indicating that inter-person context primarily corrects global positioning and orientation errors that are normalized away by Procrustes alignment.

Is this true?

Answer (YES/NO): NO